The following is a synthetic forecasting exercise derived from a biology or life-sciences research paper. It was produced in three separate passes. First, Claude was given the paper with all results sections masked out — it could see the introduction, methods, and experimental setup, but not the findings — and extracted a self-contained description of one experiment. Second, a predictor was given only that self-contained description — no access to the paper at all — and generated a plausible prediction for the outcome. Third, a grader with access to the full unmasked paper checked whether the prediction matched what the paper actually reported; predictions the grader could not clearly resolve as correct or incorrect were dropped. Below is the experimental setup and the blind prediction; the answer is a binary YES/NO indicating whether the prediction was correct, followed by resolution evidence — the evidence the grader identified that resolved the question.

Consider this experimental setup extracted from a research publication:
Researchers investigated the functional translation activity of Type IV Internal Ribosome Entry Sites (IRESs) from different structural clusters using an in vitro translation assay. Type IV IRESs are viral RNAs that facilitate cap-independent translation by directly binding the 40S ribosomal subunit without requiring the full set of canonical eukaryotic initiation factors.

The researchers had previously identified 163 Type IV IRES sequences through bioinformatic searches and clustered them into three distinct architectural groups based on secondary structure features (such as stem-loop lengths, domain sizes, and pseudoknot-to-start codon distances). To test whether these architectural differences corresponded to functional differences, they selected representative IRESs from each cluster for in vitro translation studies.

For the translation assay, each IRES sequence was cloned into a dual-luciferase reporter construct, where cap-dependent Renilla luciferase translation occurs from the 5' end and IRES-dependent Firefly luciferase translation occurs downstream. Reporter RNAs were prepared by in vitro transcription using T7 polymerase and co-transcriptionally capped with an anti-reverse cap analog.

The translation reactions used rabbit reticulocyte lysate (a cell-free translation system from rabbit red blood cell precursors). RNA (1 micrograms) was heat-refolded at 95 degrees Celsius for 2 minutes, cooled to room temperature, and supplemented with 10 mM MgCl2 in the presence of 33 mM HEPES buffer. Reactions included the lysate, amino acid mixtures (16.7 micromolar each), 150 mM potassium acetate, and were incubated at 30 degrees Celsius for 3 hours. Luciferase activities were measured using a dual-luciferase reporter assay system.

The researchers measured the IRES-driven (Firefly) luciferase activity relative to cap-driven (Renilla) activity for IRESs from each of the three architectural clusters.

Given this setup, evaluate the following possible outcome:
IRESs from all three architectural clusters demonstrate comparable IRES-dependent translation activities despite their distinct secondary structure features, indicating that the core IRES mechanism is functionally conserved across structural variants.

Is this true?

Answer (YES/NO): NO